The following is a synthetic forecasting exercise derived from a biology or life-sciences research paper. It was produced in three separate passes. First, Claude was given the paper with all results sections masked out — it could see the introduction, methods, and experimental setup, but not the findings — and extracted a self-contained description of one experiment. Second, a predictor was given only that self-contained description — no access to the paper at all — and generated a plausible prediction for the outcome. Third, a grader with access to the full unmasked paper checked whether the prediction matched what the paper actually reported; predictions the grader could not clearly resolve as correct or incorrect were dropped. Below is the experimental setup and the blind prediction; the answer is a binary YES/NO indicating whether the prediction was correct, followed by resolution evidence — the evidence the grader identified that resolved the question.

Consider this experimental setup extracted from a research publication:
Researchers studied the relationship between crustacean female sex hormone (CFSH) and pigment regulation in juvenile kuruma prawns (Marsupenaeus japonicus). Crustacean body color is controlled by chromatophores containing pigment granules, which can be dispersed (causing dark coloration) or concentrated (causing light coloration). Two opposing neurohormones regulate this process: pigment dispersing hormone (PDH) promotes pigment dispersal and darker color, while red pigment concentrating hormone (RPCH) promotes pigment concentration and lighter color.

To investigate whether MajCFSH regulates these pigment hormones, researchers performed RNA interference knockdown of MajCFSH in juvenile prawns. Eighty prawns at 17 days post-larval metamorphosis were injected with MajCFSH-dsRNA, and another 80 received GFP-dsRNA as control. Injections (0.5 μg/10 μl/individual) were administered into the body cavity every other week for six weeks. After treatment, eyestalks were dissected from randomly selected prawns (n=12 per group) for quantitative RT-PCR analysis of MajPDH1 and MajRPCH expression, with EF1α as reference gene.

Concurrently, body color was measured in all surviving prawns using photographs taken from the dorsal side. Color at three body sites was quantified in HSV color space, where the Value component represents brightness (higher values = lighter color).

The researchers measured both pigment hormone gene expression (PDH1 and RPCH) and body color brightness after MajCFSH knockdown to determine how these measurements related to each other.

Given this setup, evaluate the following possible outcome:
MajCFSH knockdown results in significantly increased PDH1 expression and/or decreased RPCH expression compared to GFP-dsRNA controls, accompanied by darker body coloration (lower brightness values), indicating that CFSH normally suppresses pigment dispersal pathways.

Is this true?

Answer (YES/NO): NO